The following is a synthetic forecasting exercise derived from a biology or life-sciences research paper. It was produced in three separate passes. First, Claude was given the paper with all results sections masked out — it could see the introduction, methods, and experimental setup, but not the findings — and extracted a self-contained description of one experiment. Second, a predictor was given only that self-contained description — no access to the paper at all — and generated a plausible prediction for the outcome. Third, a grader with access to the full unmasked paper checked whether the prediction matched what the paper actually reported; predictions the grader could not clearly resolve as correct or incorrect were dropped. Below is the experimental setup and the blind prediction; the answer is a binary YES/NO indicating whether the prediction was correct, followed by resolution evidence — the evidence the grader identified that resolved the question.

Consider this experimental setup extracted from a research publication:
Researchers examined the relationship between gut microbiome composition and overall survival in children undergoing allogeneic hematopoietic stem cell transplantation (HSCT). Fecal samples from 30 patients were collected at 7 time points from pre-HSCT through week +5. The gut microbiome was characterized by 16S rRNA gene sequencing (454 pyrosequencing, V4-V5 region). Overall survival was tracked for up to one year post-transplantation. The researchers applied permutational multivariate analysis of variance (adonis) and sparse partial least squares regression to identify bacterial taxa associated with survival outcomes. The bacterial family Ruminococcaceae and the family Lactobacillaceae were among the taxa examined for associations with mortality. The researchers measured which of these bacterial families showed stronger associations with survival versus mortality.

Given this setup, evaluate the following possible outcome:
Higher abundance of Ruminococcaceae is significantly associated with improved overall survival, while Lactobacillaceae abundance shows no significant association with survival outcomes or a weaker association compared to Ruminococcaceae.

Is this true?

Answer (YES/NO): NO